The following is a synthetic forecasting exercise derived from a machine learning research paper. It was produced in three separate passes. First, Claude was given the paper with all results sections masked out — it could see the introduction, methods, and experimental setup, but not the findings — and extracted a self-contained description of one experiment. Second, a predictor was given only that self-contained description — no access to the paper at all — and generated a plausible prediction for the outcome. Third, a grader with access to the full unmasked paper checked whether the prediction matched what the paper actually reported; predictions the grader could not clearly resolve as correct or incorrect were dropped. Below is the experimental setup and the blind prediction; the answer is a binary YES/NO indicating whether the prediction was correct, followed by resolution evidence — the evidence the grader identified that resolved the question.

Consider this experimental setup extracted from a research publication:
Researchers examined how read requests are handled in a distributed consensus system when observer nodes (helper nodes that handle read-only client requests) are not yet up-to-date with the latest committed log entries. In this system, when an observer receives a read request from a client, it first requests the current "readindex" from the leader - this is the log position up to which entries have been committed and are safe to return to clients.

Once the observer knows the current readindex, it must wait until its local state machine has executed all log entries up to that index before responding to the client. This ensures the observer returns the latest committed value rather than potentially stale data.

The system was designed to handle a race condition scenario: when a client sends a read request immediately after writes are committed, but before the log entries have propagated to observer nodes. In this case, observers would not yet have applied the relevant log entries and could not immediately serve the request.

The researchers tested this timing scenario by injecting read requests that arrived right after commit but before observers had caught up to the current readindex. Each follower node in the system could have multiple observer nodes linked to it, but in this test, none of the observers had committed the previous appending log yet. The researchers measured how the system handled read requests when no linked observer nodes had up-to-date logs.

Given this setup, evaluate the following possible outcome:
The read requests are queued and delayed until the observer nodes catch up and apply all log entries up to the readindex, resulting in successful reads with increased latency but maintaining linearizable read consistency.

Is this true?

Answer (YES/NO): NO